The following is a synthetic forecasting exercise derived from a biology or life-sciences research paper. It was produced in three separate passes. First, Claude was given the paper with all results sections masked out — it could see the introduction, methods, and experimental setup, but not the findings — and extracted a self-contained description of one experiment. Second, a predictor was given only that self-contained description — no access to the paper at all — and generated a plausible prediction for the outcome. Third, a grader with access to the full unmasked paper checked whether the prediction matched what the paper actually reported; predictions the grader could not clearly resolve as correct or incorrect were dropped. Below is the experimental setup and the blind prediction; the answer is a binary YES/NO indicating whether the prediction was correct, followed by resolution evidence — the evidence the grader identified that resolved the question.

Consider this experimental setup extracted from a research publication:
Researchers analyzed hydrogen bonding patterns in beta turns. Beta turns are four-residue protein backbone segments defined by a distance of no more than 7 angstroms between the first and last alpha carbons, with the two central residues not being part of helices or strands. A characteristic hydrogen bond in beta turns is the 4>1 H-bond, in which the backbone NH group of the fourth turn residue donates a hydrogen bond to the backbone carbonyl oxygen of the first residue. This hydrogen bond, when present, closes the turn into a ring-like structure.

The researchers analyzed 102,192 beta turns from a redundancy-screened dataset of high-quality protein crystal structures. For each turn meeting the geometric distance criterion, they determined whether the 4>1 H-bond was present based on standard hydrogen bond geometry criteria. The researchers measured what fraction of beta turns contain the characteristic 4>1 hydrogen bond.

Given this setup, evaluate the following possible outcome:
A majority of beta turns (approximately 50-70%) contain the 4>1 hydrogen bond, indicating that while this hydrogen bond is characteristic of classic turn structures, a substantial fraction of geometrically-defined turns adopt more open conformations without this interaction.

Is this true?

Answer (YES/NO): NO